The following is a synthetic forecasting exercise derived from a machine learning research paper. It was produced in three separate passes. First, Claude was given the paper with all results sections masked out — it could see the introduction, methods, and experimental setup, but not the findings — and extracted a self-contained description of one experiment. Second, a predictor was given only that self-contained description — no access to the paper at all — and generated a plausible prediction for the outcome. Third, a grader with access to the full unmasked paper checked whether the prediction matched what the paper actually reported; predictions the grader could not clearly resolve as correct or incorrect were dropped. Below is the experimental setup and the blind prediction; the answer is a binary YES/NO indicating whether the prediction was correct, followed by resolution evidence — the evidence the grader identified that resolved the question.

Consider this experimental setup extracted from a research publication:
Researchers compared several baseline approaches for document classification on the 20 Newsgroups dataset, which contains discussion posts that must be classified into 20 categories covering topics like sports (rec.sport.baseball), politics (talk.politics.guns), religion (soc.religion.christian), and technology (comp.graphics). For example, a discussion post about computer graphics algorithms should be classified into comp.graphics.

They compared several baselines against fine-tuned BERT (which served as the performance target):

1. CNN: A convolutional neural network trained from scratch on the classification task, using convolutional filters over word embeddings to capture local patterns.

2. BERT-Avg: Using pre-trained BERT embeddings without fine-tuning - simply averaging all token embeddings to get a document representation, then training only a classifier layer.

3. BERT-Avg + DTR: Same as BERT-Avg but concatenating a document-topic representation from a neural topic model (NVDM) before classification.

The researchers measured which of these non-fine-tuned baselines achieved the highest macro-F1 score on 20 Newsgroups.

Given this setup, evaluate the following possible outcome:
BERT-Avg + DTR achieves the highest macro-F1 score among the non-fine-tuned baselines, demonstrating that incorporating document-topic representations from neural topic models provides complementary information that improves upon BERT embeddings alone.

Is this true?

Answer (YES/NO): NO